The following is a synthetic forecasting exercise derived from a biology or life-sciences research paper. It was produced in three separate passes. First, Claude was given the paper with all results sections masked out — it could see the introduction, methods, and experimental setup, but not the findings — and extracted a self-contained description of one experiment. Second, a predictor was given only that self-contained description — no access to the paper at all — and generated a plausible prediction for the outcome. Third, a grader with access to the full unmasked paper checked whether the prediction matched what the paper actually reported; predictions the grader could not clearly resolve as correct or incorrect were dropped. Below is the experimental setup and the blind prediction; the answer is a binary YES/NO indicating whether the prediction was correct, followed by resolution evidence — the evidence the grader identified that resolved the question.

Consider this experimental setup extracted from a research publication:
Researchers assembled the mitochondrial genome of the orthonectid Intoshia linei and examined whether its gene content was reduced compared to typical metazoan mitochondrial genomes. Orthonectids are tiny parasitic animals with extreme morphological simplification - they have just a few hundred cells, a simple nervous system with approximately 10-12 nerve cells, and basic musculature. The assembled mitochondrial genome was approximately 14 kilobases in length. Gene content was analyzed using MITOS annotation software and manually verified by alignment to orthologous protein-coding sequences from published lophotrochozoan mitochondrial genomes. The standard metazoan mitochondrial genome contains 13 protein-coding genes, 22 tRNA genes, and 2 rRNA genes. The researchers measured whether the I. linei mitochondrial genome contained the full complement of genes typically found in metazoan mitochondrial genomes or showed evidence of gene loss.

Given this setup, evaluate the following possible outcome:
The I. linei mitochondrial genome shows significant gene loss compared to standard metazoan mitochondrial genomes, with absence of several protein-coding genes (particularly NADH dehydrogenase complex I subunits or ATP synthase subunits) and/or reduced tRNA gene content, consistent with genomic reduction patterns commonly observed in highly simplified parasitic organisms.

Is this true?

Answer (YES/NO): NO